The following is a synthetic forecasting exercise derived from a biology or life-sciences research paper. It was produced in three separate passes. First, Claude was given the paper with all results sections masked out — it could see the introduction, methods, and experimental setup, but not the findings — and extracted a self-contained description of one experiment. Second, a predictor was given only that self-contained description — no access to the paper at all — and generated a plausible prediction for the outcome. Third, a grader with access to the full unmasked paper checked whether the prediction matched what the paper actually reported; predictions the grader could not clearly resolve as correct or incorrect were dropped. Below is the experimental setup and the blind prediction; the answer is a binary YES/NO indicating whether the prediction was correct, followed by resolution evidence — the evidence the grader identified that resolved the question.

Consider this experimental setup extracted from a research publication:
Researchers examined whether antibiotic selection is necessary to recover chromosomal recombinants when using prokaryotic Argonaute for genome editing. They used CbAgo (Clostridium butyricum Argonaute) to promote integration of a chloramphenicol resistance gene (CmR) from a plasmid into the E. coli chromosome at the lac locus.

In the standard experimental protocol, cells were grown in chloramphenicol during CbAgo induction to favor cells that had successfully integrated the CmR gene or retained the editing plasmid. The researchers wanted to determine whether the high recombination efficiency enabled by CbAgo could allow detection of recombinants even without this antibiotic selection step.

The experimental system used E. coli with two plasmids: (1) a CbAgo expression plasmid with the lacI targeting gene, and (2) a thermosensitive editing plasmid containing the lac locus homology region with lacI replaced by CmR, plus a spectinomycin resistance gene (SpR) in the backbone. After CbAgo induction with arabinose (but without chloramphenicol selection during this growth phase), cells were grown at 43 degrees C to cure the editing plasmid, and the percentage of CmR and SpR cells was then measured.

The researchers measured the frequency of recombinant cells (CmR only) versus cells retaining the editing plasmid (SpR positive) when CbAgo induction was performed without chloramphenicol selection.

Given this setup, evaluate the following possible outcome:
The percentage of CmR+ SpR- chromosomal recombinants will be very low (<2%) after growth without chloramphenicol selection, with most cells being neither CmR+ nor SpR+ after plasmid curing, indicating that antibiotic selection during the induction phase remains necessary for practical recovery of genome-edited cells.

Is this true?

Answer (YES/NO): NO